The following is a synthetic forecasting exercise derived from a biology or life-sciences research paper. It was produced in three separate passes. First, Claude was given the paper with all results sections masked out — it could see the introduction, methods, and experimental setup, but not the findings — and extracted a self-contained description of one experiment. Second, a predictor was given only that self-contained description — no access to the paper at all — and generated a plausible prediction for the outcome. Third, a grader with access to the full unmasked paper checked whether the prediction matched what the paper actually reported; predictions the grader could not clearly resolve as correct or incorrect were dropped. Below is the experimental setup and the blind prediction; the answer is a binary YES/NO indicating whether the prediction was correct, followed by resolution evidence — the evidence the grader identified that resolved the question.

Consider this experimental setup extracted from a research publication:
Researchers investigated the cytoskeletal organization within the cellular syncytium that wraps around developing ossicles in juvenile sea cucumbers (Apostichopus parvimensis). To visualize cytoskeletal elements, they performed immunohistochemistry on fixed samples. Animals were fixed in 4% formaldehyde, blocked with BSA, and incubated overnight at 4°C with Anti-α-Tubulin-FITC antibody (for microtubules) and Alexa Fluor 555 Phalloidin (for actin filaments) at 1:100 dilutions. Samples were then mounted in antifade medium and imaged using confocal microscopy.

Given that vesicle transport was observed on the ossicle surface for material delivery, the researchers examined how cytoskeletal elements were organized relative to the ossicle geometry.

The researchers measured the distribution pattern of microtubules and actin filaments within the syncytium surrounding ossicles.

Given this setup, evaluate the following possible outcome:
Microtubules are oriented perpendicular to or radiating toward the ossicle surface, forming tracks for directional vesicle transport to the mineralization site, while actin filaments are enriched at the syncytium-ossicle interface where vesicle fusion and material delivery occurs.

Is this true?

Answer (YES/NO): NO